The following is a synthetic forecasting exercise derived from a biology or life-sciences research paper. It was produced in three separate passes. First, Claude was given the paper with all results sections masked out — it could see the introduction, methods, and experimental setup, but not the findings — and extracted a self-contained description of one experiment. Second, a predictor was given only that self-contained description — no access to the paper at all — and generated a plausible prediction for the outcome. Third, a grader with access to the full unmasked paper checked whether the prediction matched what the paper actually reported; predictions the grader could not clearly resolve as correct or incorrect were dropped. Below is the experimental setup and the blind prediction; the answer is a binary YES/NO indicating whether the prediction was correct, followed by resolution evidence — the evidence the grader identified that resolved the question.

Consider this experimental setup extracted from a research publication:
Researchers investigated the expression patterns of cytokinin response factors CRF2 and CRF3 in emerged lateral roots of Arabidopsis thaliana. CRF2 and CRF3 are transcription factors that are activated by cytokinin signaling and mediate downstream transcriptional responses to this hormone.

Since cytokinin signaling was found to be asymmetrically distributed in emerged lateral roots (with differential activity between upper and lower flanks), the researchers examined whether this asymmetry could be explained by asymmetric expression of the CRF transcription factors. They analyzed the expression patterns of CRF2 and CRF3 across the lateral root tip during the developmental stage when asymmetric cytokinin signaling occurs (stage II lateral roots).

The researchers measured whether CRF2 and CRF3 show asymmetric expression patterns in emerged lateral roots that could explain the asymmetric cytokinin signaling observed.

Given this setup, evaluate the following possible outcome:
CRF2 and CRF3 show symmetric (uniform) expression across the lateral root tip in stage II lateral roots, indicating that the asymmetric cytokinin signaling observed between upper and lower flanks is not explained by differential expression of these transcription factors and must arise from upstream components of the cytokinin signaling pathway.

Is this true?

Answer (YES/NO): YES